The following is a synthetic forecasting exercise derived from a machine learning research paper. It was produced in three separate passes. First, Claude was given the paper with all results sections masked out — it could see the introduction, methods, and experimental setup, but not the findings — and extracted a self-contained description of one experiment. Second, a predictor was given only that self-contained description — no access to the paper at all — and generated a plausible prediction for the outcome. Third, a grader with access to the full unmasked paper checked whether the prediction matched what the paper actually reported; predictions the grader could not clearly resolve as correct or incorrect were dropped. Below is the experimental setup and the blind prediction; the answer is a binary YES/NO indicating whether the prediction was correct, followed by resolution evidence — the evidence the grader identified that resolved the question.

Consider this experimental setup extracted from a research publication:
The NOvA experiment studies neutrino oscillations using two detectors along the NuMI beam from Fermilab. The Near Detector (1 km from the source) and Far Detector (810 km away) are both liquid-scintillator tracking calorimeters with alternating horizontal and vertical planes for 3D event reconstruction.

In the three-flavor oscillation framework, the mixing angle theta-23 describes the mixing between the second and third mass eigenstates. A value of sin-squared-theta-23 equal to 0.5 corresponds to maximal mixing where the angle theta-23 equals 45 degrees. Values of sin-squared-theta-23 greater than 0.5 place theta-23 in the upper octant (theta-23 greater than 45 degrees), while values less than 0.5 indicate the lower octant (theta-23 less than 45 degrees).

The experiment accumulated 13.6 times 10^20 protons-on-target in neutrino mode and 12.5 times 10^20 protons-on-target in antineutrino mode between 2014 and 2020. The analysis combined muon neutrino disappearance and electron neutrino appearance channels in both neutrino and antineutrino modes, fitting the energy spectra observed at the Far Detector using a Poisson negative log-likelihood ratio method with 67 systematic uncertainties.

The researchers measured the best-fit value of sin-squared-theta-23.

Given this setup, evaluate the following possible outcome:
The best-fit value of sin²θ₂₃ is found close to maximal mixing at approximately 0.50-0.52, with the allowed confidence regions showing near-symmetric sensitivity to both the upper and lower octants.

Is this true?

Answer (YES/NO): NO